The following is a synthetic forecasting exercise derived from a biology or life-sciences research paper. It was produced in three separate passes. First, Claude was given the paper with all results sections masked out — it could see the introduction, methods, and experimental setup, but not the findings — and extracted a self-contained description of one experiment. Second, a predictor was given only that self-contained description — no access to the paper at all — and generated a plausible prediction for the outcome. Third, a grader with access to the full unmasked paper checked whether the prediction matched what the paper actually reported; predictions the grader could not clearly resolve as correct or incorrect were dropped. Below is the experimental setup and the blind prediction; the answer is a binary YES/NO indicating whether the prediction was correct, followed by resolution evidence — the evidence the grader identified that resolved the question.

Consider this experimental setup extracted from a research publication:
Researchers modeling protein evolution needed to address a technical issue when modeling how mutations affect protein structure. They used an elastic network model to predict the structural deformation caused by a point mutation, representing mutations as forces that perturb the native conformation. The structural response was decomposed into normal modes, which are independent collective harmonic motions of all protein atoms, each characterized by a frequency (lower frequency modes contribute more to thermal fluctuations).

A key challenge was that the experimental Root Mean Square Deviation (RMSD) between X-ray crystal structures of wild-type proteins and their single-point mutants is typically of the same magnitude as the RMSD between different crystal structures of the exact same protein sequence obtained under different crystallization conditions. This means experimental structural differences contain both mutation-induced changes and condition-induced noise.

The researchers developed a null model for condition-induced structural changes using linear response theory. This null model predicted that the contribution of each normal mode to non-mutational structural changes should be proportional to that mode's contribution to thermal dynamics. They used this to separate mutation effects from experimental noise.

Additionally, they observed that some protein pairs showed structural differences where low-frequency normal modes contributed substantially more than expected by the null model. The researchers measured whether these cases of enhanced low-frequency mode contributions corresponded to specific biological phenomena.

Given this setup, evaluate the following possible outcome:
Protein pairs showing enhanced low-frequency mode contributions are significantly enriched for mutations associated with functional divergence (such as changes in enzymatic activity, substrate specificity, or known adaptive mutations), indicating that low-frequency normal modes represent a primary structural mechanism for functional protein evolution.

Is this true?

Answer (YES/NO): NO